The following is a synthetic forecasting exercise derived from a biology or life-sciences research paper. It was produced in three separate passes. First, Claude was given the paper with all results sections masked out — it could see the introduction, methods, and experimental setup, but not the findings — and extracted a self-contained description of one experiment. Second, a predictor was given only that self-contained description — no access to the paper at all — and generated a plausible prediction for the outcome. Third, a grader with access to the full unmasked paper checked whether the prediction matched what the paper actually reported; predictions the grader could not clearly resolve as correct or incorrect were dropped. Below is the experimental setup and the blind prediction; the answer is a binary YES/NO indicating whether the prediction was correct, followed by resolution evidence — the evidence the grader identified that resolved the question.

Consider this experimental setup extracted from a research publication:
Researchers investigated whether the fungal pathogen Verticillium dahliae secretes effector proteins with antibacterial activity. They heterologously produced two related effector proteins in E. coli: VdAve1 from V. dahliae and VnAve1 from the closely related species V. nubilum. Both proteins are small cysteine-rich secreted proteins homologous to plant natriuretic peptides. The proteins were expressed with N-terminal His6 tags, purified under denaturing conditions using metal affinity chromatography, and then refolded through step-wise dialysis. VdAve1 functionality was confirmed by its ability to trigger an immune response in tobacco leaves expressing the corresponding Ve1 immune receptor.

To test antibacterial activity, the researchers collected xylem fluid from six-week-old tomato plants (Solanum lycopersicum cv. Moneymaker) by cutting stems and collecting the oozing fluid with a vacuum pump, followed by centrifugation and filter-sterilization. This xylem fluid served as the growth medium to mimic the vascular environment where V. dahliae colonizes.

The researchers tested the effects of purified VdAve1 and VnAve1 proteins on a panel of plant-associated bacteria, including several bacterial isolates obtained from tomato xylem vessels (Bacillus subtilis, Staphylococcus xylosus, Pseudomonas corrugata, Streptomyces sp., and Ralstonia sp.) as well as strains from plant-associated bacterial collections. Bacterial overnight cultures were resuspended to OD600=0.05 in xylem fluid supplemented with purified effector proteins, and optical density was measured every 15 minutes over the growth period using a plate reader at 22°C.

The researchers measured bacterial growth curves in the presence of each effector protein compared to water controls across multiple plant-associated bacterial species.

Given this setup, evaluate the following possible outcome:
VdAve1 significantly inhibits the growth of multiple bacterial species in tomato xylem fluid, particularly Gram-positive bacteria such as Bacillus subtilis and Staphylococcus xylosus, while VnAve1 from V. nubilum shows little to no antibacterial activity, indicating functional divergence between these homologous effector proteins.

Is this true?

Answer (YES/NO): NO